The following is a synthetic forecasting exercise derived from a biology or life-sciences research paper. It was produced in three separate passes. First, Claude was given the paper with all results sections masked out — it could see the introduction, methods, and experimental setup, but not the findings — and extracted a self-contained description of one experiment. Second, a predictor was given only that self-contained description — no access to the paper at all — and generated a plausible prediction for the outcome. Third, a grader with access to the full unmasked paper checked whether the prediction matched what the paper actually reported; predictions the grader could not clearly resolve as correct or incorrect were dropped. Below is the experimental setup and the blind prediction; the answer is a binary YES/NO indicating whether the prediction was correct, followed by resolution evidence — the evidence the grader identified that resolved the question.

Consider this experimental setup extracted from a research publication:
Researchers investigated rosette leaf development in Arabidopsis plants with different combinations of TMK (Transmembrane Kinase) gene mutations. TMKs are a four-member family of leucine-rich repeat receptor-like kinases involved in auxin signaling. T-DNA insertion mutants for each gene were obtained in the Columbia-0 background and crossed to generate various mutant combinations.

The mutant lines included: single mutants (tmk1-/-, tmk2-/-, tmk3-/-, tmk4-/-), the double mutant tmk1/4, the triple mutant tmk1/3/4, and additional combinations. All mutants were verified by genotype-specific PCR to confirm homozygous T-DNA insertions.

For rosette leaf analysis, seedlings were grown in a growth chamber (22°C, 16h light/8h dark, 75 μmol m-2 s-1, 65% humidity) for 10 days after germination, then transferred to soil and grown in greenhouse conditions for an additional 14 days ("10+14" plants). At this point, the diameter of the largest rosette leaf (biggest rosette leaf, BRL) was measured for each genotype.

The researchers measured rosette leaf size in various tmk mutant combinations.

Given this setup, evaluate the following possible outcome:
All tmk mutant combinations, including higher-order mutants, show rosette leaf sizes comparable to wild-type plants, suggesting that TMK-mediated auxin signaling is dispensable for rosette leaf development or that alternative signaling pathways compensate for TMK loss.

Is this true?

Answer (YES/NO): NO